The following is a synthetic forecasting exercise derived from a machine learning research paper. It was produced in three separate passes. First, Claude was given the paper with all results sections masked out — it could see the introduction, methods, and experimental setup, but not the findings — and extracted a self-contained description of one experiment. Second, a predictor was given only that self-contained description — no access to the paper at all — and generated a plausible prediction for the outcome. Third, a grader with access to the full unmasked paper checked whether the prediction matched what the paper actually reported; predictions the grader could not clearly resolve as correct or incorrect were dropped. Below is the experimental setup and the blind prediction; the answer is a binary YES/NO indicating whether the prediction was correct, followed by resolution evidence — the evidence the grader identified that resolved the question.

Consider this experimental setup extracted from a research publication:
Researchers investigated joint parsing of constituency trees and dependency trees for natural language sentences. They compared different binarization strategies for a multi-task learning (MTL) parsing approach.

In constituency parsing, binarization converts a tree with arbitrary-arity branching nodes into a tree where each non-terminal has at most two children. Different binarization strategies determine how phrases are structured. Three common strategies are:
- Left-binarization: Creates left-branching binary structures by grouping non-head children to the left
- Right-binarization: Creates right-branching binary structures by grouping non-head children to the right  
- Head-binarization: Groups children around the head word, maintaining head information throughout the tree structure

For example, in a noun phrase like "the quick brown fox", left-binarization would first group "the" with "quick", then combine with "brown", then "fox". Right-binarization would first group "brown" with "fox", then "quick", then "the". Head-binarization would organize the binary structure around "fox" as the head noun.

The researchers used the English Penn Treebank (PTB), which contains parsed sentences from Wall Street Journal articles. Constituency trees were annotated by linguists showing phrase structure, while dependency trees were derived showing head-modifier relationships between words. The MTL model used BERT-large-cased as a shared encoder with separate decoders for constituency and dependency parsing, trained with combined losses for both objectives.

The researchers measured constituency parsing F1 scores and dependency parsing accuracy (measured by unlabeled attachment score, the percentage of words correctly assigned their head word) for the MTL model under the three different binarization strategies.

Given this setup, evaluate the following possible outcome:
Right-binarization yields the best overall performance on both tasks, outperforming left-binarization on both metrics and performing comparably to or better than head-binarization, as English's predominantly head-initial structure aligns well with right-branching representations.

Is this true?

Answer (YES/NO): NO